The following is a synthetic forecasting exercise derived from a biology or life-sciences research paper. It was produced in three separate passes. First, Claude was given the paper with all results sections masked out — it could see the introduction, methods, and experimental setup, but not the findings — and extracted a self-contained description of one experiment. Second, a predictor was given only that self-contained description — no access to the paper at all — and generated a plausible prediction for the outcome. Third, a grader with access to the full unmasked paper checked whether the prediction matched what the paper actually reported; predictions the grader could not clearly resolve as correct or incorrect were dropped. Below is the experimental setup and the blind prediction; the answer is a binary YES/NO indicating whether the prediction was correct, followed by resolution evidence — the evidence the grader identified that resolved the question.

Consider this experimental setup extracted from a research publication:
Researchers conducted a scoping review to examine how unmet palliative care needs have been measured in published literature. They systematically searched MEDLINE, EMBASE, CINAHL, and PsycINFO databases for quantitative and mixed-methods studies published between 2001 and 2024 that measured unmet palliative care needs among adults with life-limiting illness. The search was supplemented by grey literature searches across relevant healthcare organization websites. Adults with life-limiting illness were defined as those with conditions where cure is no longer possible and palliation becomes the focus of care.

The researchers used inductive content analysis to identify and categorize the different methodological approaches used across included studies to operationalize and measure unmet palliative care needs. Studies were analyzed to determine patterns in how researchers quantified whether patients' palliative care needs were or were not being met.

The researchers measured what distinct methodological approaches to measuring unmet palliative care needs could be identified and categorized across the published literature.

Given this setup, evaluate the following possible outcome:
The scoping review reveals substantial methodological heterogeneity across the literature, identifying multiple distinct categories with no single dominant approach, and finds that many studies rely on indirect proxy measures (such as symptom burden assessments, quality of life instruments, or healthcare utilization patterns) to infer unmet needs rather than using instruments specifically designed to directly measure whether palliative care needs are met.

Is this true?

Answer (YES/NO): YES